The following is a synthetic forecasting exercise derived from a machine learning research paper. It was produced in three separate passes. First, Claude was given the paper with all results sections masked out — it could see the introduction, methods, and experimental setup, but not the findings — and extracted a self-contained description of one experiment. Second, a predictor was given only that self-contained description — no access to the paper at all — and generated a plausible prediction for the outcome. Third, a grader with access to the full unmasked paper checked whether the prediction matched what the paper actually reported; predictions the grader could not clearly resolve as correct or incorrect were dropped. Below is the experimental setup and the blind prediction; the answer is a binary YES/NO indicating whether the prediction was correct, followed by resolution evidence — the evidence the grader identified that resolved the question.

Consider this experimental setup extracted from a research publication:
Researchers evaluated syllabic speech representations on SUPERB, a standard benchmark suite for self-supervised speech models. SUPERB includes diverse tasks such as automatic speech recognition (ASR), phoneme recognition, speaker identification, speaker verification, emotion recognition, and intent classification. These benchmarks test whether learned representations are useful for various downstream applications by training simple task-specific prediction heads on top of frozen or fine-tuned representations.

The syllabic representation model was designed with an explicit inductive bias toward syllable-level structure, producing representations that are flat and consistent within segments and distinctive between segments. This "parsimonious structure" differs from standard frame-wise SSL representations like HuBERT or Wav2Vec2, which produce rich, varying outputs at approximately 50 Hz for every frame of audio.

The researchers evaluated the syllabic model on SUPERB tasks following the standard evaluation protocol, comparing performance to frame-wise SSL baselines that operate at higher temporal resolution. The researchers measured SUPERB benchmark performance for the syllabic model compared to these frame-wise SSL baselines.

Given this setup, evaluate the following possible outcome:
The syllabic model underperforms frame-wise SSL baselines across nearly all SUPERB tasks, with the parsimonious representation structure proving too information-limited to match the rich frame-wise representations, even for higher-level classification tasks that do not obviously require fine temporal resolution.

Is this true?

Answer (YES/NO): NO